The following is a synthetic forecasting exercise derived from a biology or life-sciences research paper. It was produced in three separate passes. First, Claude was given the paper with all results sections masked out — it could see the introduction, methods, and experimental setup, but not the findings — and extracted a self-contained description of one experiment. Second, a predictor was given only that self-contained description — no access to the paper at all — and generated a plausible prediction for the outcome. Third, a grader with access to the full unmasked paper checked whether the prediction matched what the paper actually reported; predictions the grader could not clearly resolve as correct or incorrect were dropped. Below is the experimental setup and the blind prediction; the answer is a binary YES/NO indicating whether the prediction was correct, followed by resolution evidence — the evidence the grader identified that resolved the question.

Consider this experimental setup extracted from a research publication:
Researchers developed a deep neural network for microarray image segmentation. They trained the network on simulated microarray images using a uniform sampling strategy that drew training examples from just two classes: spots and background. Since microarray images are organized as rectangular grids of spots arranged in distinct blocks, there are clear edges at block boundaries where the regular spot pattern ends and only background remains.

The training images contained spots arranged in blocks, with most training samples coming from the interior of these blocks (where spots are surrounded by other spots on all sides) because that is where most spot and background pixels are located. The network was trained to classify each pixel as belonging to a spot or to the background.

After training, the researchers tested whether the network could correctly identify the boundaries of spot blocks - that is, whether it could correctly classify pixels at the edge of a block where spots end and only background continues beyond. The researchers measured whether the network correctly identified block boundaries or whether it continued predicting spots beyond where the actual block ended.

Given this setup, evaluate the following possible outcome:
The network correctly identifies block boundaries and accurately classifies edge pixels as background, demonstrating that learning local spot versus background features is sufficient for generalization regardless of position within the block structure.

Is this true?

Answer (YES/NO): NO